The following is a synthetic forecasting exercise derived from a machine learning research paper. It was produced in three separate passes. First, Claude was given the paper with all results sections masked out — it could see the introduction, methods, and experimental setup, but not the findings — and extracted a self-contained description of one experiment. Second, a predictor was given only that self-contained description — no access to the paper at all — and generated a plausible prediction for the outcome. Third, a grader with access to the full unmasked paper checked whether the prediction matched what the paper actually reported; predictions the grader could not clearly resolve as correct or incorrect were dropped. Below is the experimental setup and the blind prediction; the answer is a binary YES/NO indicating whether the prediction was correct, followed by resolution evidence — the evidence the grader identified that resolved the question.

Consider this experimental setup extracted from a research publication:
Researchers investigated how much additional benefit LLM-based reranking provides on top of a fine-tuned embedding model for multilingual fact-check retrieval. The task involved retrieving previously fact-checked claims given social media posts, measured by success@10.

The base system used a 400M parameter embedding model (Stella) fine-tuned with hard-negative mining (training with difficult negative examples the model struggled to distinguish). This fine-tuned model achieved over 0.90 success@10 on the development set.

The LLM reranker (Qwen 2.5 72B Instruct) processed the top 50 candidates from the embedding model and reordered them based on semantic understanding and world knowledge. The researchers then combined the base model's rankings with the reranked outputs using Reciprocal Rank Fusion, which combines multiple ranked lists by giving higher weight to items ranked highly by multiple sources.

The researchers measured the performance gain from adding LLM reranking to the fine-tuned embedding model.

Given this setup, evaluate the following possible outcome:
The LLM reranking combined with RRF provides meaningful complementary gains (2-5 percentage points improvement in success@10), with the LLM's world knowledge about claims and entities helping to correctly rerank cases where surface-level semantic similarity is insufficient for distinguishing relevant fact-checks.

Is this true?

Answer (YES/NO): NO